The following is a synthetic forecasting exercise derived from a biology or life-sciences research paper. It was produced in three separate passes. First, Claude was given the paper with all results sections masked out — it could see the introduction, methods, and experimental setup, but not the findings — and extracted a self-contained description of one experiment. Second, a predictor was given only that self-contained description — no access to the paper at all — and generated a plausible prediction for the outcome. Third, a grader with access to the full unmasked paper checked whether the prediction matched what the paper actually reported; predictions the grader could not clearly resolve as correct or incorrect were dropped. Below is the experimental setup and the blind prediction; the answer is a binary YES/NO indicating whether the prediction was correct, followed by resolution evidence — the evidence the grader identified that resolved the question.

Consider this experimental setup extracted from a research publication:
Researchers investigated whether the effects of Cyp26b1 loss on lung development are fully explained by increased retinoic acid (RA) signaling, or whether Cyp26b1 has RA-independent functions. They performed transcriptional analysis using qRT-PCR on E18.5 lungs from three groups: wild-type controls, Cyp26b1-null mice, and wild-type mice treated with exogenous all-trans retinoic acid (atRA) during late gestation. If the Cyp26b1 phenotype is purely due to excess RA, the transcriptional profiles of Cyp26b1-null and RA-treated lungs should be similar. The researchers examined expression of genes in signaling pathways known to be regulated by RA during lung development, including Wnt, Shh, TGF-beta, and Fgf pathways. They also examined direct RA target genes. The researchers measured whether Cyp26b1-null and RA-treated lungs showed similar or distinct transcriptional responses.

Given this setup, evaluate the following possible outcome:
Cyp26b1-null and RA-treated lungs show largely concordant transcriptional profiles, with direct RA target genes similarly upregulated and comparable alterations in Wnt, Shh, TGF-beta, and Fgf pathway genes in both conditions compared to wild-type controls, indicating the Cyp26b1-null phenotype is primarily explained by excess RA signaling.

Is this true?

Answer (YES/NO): NO